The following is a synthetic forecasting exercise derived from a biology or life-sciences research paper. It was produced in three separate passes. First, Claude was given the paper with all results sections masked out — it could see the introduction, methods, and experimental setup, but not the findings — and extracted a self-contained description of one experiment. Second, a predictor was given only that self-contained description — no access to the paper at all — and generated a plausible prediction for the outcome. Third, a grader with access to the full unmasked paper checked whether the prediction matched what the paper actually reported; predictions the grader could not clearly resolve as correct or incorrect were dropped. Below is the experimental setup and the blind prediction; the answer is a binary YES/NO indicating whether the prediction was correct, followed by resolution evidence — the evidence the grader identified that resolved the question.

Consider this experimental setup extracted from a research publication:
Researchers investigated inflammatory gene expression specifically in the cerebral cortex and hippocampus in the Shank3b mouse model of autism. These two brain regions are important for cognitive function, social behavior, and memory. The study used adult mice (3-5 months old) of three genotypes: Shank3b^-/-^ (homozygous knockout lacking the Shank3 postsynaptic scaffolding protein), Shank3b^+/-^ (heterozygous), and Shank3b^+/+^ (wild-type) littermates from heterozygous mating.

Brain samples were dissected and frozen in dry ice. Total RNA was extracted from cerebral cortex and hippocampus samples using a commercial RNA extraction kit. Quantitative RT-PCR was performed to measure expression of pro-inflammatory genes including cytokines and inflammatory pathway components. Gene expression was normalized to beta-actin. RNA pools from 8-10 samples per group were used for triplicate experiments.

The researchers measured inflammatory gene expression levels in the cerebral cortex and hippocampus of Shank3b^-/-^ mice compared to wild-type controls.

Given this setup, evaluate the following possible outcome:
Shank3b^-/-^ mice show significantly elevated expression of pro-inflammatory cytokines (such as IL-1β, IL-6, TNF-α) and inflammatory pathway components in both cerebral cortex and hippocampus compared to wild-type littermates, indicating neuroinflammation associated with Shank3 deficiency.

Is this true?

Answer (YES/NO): NO